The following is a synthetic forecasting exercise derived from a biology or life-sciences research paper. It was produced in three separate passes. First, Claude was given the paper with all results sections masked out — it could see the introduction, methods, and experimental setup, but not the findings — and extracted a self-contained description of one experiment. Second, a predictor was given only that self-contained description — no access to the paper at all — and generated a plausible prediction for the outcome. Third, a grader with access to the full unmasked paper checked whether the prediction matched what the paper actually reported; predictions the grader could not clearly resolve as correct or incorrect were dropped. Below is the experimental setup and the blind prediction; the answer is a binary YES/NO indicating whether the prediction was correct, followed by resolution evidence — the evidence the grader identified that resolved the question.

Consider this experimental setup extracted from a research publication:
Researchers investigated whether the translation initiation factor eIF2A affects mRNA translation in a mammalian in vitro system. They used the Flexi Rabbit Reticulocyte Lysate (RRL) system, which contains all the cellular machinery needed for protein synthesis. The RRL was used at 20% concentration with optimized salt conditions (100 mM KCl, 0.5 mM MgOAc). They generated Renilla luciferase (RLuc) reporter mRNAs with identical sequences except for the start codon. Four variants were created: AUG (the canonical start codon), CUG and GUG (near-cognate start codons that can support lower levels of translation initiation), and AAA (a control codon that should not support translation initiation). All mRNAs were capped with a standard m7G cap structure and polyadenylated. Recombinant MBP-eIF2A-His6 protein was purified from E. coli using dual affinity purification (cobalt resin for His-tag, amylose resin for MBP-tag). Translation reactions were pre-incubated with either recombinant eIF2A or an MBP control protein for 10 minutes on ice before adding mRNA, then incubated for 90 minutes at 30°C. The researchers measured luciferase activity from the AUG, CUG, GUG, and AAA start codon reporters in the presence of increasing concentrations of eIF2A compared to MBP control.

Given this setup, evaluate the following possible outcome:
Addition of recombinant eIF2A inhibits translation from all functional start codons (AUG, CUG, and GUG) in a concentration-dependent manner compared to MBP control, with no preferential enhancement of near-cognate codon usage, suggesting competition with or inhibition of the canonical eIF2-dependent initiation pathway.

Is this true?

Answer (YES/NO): YES